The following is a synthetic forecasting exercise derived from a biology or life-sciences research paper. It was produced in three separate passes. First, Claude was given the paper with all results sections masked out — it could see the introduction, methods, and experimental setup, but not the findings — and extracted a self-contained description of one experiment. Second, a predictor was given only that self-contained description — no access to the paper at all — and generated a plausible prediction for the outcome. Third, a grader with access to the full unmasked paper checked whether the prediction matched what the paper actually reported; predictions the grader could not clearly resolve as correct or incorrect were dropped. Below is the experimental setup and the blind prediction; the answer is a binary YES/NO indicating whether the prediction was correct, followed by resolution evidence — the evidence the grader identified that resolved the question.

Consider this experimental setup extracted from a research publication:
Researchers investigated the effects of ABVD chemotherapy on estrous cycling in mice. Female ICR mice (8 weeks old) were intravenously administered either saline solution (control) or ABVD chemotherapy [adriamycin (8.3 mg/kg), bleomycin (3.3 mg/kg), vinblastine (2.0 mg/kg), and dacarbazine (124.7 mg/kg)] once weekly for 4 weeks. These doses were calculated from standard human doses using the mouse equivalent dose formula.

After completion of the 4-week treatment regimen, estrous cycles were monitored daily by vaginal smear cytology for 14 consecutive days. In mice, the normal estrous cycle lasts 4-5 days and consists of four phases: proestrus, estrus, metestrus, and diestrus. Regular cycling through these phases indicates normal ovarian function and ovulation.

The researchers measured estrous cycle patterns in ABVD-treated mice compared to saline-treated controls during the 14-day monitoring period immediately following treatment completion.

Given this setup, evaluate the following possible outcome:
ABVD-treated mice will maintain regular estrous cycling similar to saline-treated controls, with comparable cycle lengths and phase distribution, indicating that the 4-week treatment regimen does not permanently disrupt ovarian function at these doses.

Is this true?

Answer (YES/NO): NO